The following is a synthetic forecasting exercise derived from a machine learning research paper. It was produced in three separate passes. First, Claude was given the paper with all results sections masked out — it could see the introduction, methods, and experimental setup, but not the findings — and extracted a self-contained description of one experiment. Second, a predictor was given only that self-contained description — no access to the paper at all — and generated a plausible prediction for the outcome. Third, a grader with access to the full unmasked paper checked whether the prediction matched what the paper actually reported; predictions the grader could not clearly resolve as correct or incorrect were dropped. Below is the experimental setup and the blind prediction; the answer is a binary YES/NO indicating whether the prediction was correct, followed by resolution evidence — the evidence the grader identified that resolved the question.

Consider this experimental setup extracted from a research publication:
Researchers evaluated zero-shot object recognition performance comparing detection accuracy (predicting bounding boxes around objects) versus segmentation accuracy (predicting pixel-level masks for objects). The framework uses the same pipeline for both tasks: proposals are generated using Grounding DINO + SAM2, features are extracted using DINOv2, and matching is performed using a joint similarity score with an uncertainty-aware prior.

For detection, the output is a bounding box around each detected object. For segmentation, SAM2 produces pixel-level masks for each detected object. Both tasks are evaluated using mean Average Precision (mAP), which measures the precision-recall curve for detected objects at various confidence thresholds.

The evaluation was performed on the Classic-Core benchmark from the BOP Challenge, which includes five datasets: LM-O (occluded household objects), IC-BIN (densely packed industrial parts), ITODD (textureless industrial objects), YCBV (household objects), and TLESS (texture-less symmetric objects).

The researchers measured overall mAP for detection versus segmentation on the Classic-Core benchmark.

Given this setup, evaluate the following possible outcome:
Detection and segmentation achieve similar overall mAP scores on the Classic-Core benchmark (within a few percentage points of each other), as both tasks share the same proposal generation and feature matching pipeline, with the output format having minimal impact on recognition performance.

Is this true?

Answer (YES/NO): YES